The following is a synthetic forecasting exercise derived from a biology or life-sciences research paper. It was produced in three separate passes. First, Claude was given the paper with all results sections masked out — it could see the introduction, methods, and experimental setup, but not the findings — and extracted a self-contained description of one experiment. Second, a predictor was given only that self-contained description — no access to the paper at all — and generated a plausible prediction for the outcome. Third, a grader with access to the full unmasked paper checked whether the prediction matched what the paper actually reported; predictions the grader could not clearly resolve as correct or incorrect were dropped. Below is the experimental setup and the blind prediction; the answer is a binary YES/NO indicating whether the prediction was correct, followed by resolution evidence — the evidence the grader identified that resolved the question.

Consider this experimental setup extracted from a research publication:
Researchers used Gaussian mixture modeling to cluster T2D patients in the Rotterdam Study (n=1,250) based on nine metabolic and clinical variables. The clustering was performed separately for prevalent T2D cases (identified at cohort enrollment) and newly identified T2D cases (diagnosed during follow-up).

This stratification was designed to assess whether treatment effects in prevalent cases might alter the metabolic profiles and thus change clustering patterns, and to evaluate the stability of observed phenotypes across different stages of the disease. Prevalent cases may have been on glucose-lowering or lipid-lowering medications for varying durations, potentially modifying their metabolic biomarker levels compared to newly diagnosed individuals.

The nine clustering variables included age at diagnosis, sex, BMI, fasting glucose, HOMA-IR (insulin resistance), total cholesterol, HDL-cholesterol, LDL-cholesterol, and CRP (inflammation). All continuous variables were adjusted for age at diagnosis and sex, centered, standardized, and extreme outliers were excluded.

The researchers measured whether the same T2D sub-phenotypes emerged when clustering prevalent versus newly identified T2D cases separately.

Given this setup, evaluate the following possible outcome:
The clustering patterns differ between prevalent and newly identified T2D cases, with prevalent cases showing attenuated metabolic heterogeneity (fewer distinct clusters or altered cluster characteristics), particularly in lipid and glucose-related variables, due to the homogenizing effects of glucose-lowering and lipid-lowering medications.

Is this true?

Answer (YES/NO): NO